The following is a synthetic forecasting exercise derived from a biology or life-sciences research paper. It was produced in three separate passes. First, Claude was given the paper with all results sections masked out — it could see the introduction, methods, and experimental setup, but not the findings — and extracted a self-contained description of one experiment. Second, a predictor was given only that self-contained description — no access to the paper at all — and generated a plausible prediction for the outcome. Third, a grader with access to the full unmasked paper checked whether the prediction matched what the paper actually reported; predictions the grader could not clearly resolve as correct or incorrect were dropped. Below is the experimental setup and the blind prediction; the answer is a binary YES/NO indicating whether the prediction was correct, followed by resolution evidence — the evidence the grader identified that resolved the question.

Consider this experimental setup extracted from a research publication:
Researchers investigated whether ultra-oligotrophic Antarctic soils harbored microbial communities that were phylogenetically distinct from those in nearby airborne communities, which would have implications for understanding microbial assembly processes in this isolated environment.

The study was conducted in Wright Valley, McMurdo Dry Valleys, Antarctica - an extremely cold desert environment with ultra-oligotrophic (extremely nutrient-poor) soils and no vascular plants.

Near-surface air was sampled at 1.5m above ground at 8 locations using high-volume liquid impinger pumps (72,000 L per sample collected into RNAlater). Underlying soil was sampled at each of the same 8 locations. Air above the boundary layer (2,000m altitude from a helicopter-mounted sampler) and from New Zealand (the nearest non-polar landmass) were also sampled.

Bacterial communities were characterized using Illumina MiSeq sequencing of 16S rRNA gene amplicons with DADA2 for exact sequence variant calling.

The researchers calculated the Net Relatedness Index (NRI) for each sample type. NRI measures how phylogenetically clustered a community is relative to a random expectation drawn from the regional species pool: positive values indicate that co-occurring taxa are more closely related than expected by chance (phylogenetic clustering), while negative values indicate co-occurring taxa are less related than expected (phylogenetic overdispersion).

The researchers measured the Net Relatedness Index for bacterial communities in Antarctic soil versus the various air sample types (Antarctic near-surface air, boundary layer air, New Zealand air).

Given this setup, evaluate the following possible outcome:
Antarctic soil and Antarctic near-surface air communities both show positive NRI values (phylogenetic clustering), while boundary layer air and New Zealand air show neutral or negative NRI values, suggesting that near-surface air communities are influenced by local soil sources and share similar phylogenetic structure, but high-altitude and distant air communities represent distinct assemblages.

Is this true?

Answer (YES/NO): NO